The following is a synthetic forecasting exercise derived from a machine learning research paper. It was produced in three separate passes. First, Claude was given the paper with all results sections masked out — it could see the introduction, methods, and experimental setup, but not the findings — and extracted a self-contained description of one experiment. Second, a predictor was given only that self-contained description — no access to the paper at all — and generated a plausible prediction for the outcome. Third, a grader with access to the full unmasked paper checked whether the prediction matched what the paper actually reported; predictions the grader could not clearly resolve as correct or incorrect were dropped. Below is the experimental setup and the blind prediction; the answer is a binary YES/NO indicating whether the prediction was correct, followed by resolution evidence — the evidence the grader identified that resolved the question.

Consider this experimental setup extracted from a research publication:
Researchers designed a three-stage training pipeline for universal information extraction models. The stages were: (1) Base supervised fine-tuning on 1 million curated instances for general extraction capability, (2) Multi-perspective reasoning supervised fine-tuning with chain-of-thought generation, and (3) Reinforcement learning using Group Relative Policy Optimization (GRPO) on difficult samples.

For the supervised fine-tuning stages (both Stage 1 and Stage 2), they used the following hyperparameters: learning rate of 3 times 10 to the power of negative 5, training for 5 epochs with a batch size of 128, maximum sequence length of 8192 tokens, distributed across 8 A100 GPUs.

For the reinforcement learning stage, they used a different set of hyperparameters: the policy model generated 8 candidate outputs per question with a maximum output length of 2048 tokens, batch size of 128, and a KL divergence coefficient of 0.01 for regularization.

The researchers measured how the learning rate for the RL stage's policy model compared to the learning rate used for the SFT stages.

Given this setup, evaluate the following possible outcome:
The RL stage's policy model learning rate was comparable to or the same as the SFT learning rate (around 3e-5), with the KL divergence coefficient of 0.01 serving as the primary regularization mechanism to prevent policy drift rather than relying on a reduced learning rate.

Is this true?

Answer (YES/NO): NO